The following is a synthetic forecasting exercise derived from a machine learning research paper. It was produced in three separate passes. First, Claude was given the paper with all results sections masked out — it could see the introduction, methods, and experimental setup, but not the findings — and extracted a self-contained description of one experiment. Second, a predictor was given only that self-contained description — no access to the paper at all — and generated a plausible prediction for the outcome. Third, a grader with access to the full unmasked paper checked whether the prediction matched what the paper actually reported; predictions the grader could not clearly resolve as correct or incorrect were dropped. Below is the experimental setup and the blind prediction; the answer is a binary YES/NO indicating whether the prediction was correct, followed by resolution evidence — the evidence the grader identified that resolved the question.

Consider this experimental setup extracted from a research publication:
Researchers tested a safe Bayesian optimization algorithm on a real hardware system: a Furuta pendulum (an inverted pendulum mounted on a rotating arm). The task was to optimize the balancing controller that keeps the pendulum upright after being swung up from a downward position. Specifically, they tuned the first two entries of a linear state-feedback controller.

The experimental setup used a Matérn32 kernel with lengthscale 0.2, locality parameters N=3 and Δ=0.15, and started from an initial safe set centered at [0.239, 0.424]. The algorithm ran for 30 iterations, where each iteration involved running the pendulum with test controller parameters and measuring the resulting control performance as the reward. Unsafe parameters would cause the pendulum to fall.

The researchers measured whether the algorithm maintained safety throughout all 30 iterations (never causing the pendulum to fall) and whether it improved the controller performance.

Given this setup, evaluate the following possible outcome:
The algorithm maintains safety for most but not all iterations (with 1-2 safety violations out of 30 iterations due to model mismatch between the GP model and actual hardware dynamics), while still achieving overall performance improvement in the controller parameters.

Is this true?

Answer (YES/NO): NO